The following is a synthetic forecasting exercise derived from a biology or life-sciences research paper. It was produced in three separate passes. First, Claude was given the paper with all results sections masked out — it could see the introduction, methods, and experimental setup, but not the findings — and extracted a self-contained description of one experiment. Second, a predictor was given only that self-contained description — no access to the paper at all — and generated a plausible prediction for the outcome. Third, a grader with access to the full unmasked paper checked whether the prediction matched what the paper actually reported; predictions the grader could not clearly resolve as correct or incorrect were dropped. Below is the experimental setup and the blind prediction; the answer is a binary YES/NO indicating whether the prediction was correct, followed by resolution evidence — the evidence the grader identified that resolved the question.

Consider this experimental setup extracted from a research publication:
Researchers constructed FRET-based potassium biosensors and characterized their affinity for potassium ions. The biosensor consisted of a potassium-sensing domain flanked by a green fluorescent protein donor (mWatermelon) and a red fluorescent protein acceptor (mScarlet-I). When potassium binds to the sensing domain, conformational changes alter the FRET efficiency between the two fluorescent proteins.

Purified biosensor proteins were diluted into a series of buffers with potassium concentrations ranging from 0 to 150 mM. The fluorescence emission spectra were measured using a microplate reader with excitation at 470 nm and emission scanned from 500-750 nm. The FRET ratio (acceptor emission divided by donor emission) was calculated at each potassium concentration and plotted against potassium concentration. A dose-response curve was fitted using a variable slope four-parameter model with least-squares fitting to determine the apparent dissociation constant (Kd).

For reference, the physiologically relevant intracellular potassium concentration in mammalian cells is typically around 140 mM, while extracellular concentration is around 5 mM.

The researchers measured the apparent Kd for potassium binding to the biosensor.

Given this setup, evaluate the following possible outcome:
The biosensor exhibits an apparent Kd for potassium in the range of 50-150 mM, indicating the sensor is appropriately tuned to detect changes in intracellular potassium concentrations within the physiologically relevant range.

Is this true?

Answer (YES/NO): NO